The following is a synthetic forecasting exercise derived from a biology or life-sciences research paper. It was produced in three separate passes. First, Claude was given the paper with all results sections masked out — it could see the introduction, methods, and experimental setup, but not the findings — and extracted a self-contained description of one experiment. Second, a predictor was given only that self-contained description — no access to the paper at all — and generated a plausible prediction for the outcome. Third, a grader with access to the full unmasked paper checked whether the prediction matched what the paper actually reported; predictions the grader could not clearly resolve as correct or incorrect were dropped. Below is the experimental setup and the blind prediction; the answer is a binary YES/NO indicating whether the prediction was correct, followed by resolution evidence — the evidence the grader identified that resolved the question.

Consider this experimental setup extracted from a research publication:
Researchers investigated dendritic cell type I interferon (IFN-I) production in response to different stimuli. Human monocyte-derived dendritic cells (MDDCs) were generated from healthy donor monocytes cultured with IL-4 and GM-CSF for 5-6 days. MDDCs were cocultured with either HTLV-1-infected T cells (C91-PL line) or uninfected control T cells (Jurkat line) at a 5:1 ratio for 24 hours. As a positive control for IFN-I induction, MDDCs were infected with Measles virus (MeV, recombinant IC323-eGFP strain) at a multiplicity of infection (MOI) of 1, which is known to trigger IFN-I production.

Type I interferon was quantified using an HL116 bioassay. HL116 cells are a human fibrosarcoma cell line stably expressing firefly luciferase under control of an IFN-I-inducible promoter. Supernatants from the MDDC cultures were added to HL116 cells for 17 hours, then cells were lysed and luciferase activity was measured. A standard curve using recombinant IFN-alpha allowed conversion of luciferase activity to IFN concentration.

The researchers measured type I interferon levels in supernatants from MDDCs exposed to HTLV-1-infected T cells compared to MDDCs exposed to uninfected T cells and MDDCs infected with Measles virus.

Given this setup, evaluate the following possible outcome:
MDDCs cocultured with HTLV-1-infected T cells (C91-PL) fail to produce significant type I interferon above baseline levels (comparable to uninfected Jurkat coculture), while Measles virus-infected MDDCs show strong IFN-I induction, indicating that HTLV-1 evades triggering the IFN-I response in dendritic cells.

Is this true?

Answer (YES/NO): YES